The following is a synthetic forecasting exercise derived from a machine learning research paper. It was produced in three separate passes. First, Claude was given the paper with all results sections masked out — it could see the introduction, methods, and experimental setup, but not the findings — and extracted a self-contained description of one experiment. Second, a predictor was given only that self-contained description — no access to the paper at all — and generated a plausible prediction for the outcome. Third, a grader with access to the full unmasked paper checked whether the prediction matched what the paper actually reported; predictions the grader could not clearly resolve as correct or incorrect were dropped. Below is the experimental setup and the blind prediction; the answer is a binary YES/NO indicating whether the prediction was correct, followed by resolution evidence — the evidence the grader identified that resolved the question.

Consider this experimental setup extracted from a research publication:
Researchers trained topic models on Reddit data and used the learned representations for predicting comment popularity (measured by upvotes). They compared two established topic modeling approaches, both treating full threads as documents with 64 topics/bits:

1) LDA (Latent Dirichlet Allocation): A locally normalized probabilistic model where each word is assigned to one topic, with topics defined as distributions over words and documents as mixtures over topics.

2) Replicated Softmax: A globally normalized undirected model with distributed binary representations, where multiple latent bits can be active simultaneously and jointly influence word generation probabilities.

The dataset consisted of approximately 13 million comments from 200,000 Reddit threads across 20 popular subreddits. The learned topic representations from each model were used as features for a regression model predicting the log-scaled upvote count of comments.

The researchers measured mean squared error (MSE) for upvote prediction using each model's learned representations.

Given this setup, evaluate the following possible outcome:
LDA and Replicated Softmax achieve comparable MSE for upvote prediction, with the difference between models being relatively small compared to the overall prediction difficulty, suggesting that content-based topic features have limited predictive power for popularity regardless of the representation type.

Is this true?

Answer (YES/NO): YES